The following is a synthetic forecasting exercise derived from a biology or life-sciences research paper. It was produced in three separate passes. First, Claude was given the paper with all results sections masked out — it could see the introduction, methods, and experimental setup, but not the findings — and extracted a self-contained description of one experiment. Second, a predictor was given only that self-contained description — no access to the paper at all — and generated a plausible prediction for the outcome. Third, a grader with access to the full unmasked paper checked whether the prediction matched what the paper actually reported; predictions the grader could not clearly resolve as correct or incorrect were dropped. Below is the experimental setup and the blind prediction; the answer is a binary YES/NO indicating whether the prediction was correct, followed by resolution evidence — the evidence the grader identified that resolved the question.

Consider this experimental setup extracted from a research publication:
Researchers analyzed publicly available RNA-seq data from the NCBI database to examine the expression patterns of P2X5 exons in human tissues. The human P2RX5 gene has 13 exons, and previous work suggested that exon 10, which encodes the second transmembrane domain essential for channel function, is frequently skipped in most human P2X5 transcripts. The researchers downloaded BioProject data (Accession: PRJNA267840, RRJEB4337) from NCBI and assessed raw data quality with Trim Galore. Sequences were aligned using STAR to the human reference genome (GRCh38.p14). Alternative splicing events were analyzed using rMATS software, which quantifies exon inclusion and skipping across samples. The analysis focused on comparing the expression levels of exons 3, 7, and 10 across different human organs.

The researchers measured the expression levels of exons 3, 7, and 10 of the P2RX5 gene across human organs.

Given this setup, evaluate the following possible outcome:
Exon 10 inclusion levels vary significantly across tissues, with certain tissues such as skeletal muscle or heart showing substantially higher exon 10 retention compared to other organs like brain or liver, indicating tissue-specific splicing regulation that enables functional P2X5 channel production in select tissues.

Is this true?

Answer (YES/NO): NO